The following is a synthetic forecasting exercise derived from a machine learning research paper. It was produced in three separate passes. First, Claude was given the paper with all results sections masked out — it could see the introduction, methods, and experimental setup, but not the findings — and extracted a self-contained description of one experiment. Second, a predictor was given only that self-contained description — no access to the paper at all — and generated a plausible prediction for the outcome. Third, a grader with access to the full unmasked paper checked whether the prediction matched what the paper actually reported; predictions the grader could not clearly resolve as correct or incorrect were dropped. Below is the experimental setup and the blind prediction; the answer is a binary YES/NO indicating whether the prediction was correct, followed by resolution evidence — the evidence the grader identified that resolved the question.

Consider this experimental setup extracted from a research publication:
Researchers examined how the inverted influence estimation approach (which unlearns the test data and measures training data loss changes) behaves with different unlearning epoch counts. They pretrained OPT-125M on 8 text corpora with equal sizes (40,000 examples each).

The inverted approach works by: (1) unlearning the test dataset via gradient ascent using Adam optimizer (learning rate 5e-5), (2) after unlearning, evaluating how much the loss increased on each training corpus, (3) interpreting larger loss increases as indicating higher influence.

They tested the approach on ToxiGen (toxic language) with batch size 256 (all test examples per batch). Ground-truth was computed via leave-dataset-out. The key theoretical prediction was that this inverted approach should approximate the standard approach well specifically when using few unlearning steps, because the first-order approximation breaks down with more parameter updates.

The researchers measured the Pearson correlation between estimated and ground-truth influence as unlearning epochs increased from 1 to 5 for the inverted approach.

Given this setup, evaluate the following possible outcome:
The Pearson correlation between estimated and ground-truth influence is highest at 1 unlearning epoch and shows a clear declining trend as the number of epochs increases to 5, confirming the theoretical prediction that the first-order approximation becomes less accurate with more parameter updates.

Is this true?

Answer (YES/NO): NO